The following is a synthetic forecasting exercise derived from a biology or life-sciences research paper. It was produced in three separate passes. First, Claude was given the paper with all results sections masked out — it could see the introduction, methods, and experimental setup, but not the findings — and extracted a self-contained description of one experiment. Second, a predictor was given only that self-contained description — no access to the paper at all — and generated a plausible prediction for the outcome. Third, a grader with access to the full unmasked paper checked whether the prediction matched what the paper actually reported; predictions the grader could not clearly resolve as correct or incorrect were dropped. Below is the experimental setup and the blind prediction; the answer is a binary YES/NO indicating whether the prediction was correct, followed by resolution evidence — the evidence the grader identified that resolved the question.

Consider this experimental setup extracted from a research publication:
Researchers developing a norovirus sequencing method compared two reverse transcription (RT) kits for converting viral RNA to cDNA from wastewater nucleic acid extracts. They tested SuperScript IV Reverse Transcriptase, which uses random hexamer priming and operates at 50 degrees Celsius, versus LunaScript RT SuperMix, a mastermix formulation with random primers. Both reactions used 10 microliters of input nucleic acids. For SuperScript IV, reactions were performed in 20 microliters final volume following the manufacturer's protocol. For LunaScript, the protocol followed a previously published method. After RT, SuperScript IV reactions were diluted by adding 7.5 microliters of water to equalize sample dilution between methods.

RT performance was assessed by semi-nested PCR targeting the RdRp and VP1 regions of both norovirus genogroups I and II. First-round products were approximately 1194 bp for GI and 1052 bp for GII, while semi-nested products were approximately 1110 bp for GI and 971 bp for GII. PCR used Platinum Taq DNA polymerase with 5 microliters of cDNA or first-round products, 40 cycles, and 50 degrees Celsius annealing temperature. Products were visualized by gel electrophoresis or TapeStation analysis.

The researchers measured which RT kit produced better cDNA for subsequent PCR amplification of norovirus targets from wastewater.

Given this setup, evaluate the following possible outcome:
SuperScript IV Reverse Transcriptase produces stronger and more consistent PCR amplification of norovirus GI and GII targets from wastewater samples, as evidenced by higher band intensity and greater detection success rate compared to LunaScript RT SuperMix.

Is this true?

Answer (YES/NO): NO